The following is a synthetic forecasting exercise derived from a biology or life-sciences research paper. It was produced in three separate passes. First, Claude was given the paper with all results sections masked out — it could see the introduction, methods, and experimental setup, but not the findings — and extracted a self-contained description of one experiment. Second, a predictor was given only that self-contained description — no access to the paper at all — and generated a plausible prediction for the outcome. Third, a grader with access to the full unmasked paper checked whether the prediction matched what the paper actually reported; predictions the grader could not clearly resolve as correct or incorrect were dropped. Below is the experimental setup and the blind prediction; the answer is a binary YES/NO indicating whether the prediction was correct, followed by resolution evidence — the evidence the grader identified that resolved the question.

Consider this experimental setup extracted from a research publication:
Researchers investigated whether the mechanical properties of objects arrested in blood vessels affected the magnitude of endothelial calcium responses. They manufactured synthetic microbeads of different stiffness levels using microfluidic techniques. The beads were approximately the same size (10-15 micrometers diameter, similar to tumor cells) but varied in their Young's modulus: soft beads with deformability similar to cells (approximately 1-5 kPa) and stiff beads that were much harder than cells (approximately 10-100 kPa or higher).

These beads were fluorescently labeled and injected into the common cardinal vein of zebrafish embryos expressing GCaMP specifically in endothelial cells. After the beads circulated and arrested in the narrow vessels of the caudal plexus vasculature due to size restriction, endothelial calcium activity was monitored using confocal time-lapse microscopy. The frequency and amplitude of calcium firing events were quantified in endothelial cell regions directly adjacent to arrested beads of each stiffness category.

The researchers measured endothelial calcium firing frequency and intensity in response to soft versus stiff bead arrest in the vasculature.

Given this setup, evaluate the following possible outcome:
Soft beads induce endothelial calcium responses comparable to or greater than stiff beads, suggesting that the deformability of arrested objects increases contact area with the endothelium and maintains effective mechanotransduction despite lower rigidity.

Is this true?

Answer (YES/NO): NO